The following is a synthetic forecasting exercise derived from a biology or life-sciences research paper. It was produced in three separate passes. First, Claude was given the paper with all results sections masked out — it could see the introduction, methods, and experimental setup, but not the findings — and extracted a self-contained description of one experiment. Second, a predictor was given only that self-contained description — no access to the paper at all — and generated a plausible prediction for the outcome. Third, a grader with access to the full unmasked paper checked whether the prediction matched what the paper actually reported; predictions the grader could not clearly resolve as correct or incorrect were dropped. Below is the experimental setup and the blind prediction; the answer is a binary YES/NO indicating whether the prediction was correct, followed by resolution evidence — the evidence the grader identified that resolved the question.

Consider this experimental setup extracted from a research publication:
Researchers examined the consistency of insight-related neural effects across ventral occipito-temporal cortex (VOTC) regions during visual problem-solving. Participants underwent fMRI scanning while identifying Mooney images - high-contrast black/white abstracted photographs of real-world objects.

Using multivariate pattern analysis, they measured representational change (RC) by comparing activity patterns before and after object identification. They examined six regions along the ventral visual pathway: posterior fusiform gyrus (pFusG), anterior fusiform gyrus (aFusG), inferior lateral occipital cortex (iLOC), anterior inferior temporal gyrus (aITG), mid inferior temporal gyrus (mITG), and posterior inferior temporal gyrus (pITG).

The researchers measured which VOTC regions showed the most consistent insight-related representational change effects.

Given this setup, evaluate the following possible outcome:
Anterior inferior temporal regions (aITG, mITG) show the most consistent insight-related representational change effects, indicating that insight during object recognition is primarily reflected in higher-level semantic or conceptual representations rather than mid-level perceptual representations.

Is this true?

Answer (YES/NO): NO